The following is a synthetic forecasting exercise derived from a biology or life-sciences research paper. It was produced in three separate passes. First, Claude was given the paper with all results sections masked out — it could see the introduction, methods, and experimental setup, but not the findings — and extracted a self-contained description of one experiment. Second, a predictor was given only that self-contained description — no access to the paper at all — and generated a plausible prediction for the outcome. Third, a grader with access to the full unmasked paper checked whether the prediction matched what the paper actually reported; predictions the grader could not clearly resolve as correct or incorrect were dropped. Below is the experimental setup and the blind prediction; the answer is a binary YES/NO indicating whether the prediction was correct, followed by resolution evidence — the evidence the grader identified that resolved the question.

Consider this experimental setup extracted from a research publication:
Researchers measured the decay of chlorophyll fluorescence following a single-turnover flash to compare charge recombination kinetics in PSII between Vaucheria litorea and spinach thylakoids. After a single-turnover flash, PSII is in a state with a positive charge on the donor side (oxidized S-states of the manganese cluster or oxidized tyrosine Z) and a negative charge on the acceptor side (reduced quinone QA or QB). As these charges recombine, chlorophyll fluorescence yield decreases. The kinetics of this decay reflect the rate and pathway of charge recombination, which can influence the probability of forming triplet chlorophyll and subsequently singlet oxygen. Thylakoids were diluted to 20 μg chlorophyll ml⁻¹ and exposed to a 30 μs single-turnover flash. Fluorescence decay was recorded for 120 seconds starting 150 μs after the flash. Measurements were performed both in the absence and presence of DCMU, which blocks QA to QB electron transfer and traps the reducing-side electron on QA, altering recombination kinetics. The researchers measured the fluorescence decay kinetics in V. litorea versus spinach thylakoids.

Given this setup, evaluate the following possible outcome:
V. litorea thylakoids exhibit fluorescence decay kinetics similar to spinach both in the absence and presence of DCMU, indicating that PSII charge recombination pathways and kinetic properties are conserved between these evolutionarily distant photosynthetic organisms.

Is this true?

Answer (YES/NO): NO